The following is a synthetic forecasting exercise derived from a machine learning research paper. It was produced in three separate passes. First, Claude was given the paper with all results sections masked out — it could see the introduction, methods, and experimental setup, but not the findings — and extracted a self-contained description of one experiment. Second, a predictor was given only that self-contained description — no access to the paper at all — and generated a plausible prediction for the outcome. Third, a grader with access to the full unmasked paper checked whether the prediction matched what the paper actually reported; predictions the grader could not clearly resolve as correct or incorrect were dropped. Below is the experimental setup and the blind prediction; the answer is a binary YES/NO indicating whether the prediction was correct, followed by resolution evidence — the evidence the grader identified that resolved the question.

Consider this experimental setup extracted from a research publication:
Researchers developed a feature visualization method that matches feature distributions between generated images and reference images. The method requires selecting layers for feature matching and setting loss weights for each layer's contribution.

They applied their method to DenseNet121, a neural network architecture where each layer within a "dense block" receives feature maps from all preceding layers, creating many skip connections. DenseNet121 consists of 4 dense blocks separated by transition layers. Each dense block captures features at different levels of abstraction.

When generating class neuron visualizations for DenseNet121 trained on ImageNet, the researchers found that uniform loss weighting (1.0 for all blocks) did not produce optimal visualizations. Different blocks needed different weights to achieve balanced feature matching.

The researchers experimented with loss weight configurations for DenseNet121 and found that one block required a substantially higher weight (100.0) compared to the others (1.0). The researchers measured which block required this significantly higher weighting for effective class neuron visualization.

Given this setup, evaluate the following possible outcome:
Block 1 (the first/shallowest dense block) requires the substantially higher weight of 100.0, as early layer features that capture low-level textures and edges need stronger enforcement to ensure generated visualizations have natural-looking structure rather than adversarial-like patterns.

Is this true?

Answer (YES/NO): NO